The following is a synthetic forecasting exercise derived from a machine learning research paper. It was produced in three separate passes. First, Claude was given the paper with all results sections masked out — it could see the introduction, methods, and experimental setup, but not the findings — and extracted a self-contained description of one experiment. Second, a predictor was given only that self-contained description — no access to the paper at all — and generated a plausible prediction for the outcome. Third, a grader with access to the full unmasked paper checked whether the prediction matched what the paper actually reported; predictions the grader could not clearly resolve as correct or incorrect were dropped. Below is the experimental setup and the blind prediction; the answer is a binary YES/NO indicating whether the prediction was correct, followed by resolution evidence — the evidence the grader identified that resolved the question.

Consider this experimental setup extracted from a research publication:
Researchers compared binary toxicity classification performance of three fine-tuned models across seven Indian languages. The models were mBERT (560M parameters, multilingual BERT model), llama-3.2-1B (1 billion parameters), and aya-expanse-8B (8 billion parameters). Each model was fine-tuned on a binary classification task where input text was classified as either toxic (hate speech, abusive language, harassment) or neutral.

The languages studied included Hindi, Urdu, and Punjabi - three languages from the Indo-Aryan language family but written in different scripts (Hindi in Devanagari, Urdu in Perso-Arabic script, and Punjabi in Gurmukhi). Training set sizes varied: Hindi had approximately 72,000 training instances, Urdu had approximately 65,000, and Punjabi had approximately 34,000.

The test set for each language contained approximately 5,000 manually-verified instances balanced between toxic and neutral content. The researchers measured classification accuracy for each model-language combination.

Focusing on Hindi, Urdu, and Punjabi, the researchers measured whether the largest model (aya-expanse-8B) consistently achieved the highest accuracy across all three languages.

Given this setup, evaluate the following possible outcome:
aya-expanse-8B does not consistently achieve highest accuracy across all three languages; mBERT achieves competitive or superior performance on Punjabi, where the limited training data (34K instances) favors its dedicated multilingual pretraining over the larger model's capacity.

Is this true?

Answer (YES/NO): NO